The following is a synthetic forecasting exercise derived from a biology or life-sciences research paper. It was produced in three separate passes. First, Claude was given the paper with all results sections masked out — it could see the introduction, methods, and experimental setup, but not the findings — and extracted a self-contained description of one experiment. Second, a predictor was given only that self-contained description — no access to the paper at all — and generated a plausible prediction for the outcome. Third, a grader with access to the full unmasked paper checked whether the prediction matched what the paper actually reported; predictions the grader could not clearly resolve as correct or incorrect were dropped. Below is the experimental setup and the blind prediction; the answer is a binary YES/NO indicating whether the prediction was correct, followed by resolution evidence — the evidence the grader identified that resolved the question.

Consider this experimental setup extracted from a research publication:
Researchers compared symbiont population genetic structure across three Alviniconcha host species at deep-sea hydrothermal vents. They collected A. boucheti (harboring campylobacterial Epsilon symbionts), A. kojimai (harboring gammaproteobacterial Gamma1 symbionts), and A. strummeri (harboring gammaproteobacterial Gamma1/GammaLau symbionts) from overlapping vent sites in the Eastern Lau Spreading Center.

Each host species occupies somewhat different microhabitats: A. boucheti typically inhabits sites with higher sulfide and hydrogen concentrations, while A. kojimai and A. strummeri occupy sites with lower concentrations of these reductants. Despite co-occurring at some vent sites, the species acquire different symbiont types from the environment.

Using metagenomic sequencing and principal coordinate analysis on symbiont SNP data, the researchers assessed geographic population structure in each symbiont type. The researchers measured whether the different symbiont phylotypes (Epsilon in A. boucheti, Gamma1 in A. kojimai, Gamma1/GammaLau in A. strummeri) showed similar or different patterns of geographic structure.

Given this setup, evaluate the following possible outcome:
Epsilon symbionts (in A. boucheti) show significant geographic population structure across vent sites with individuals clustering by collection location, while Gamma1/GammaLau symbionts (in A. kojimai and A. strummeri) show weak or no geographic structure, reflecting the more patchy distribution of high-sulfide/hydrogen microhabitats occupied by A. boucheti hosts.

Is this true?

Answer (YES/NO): NO